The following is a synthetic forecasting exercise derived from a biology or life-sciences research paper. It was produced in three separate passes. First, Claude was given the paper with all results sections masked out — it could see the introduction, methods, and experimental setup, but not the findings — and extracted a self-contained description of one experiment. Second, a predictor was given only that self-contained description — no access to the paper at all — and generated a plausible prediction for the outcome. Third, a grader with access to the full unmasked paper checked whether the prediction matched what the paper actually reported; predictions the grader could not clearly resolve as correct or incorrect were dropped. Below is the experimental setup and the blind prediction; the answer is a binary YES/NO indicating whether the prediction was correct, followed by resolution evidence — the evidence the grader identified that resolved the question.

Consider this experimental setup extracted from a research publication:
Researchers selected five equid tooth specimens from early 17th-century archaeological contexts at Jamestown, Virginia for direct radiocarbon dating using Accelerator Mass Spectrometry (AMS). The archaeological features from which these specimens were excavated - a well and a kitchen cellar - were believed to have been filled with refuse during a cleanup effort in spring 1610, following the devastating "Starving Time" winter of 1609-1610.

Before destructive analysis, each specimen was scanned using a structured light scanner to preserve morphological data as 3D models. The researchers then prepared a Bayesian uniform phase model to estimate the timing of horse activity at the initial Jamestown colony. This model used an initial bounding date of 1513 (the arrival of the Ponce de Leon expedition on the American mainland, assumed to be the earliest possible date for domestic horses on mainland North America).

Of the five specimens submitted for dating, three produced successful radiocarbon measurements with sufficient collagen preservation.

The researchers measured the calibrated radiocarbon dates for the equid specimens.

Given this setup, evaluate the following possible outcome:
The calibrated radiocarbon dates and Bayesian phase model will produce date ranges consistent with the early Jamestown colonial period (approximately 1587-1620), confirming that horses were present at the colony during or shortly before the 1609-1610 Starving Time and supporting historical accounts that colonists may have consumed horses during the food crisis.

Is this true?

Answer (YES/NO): YES